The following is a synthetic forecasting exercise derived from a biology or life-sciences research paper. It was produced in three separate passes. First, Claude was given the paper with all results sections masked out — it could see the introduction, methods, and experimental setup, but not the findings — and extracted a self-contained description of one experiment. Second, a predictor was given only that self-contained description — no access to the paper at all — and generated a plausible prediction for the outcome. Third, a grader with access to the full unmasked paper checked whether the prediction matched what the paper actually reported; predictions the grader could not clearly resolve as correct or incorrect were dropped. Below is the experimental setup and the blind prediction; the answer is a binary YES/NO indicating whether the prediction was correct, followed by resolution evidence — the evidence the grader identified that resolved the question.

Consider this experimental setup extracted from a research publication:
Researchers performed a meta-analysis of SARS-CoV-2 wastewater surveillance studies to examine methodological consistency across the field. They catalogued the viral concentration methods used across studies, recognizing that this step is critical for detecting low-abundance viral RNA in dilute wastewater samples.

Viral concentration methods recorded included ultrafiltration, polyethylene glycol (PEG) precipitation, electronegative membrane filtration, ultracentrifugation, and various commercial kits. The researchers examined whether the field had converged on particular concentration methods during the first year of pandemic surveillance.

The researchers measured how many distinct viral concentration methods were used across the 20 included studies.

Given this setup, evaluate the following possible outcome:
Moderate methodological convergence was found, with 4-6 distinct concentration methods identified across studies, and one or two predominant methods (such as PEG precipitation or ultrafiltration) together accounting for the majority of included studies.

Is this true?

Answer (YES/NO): NO